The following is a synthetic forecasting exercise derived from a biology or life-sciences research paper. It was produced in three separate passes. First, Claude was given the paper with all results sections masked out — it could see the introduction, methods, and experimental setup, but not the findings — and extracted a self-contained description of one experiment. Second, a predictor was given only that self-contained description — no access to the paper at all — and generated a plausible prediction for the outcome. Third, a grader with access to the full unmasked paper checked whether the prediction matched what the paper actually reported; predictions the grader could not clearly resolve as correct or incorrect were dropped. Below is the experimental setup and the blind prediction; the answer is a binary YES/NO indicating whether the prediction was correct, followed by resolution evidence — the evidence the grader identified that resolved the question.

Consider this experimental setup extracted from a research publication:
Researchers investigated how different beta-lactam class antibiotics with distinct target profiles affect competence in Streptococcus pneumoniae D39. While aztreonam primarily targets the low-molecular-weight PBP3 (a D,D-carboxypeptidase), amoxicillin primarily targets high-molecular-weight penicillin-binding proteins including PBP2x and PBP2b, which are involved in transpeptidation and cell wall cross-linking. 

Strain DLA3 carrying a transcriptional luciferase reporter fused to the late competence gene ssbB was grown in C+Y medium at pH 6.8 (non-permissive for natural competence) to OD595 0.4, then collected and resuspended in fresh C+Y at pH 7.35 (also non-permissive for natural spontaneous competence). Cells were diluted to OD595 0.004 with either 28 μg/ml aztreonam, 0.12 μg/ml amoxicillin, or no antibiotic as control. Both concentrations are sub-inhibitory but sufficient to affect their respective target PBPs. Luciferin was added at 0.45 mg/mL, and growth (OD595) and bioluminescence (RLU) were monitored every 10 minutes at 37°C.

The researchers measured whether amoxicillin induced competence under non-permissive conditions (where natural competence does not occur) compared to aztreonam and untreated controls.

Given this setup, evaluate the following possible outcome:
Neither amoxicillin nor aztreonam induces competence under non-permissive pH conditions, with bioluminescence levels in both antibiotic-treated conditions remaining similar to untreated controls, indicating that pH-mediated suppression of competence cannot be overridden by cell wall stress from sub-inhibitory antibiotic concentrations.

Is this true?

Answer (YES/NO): NO